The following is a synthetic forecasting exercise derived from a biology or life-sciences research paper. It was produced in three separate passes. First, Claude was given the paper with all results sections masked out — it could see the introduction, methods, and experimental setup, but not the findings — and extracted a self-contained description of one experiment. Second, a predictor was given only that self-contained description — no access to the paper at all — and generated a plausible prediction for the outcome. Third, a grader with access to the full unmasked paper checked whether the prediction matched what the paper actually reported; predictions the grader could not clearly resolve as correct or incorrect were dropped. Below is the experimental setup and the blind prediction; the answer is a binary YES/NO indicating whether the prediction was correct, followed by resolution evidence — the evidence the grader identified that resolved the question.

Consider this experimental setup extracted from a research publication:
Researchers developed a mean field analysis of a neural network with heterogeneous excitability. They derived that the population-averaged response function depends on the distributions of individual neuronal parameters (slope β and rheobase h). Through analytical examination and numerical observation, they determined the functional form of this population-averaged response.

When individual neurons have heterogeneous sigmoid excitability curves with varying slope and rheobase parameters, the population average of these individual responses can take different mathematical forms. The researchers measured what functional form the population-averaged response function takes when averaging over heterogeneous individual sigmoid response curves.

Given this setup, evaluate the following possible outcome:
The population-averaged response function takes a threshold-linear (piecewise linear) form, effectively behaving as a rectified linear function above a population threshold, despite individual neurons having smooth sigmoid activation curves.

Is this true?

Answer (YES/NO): NO